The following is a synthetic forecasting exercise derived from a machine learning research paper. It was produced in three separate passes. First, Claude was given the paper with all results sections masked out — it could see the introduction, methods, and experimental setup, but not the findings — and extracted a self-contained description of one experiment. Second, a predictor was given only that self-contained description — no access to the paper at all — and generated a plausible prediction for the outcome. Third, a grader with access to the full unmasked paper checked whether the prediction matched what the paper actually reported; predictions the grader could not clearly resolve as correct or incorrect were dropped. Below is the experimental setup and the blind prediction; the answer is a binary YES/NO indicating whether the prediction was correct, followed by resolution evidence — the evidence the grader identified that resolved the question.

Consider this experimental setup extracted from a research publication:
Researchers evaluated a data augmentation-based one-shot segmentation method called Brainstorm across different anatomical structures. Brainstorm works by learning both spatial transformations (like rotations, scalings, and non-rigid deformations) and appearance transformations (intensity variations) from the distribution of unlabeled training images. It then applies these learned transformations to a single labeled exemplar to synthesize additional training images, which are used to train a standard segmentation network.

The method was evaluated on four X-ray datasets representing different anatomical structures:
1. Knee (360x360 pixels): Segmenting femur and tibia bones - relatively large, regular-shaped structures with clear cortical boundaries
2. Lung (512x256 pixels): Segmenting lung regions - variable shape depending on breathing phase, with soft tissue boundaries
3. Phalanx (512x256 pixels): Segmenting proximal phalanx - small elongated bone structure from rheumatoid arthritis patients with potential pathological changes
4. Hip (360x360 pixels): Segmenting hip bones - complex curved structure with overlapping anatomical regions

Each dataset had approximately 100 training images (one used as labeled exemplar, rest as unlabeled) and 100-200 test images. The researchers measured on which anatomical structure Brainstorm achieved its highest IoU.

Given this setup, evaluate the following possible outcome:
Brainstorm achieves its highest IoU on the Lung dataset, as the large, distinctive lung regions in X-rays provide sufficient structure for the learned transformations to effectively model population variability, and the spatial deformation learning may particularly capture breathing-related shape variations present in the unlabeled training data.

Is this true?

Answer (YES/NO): NO